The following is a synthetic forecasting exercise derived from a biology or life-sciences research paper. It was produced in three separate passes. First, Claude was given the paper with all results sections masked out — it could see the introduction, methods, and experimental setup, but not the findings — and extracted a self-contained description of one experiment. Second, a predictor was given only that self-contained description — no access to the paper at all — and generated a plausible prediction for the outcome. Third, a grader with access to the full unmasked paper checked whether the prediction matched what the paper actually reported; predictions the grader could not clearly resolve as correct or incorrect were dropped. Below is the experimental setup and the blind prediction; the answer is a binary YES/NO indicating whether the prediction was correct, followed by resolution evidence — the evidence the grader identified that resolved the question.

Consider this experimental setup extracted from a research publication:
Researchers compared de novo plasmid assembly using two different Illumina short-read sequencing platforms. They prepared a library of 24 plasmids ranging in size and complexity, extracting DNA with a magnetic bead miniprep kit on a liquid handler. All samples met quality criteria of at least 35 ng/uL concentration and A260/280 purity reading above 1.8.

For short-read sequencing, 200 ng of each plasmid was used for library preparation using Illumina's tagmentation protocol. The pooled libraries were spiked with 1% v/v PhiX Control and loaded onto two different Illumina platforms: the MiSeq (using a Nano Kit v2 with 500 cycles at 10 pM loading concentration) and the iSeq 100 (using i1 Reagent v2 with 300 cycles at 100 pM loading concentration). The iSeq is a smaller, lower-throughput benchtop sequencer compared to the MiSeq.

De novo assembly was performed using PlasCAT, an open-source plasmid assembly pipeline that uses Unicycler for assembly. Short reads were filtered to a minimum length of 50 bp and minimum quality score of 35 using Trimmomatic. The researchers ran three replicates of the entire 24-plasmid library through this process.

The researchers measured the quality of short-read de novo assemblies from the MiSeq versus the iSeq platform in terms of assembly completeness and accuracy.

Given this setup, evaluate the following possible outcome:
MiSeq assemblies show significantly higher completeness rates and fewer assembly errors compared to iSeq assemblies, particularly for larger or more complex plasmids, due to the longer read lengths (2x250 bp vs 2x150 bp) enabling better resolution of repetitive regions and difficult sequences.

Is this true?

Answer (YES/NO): NO